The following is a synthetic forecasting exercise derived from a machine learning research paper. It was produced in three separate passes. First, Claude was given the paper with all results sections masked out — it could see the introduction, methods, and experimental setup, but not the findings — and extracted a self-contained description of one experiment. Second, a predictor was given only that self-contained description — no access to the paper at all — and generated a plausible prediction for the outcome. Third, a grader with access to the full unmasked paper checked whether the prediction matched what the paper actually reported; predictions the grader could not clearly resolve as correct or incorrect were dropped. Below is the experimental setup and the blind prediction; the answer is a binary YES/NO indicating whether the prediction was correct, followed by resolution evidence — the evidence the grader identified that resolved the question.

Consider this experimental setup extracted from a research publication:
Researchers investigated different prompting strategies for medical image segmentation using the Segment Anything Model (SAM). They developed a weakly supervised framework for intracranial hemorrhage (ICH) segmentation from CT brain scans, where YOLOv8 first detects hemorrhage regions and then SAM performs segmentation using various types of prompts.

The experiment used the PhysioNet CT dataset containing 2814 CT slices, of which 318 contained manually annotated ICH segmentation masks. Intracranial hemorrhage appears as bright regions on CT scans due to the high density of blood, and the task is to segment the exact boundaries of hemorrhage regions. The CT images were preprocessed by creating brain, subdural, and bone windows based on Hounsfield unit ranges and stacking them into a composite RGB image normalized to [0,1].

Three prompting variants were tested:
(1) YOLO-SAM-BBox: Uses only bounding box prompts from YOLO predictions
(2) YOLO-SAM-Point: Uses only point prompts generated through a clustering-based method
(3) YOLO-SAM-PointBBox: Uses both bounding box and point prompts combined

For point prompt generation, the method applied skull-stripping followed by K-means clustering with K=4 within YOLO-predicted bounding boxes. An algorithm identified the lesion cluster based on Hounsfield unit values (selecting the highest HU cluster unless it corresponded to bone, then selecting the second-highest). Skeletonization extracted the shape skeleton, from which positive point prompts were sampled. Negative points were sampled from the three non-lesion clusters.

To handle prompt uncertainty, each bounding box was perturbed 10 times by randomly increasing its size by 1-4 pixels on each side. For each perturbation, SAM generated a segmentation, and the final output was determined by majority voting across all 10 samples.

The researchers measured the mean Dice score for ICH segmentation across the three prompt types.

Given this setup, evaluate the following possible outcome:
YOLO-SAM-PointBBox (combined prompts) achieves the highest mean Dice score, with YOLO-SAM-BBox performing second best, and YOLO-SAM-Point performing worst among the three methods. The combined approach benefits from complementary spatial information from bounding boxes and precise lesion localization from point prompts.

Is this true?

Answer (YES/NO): NO